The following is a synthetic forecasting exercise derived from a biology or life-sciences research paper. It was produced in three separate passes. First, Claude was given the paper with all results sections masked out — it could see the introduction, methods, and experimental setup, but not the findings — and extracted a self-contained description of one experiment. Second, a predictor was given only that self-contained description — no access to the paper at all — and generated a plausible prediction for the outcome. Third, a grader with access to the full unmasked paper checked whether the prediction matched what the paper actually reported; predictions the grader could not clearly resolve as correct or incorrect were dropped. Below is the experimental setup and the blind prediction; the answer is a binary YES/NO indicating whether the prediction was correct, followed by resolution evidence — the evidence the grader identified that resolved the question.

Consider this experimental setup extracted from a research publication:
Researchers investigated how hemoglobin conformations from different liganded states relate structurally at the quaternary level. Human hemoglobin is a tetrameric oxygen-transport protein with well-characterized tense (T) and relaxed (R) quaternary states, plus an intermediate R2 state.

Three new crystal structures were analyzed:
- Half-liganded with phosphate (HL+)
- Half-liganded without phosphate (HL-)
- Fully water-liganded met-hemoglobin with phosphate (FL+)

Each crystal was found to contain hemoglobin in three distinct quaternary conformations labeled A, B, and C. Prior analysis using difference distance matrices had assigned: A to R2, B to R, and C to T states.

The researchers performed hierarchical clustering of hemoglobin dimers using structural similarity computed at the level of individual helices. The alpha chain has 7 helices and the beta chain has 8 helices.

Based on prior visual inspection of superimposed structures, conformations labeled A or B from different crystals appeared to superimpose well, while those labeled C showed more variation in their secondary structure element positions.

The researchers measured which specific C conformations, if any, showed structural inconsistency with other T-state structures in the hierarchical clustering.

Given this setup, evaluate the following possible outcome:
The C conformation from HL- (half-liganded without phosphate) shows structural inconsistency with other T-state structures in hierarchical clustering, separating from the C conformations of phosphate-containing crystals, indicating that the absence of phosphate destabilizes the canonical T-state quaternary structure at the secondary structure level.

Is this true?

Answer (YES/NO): NO